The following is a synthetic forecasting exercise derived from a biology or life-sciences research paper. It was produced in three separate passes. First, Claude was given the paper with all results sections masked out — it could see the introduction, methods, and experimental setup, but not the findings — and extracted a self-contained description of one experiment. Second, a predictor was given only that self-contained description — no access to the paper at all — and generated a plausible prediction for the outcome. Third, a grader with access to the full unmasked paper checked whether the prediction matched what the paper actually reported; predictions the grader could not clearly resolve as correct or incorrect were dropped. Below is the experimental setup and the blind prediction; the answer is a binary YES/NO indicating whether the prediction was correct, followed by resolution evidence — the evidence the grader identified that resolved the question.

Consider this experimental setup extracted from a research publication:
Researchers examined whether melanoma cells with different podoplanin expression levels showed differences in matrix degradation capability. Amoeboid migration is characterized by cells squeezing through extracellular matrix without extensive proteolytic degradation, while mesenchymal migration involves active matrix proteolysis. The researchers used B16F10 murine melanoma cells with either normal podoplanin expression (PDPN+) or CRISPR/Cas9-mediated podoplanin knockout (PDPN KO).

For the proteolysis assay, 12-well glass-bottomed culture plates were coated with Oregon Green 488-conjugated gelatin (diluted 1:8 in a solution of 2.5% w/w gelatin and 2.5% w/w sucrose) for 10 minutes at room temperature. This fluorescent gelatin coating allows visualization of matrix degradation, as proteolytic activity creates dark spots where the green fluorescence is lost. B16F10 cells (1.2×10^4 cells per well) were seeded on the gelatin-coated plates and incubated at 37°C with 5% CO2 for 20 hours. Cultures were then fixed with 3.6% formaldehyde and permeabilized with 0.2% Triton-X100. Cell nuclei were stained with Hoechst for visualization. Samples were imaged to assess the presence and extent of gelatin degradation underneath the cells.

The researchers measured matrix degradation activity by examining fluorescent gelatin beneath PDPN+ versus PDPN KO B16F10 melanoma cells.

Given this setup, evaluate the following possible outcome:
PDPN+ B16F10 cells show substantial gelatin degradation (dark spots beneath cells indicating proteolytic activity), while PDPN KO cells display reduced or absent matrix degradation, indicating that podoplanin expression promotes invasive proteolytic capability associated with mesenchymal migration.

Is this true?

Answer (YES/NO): NO